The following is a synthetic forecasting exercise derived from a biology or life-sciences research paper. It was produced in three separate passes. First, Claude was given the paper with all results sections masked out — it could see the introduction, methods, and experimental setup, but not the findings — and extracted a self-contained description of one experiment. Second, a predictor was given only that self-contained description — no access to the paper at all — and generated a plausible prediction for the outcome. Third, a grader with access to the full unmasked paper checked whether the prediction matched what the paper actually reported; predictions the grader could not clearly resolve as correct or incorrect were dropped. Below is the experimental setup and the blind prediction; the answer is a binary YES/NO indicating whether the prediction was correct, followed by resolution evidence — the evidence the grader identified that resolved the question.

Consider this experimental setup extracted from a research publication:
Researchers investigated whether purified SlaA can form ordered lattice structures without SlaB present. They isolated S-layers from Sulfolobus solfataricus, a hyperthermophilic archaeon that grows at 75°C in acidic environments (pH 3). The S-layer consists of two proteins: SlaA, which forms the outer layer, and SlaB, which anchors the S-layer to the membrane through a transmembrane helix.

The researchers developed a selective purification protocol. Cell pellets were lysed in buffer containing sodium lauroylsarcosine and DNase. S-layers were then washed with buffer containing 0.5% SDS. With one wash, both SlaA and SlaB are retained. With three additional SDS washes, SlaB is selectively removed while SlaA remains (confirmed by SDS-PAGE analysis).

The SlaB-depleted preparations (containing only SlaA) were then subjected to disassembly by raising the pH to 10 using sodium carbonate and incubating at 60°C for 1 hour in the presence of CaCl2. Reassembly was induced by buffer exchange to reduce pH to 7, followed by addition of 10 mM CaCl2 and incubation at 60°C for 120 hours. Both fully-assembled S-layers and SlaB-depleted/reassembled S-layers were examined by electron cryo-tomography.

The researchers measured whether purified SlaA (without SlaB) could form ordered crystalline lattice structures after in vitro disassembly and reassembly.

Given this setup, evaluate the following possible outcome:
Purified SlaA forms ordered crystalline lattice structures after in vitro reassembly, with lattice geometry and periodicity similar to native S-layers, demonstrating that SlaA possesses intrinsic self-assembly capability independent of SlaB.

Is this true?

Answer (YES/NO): YES